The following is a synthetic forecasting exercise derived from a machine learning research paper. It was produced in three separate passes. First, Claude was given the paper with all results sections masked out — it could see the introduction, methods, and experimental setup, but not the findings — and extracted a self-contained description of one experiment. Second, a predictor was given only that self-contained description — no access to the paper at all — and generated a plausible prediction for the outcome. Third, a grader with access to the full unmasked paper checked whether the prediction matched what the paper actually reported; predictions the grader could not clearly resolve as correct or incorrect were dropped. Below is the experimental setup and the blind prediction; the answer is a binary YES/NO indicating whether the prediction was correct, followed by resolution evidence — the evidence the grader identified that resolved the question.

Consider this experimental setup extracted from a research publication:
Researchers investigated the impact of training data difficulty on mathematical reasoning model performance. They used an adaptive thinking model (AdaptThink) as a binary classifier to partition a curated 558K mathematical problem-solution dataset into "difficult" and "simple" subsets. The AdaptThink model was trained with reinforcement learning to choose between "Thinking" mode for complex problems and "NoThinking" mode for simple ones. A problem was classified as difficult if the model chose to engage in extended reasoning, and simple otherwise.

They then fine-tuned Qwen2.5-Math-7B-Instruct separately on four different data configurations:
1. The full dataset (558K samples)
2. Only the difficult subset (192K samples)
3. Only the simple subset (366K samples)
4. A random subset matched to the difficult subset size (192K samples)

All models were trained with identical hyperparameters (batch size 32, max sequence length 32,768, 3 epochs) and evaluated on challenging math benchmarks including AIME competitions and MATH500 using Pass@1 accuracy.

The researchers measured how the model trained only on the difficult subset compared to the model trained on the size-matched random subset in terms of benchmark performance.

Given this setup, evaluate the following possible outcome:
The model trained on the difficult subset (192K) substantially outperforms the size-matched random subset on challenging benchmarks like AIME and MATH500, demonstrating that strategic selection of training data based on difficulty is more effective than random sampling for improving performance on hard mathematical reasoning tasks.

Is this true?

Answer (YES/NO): YES